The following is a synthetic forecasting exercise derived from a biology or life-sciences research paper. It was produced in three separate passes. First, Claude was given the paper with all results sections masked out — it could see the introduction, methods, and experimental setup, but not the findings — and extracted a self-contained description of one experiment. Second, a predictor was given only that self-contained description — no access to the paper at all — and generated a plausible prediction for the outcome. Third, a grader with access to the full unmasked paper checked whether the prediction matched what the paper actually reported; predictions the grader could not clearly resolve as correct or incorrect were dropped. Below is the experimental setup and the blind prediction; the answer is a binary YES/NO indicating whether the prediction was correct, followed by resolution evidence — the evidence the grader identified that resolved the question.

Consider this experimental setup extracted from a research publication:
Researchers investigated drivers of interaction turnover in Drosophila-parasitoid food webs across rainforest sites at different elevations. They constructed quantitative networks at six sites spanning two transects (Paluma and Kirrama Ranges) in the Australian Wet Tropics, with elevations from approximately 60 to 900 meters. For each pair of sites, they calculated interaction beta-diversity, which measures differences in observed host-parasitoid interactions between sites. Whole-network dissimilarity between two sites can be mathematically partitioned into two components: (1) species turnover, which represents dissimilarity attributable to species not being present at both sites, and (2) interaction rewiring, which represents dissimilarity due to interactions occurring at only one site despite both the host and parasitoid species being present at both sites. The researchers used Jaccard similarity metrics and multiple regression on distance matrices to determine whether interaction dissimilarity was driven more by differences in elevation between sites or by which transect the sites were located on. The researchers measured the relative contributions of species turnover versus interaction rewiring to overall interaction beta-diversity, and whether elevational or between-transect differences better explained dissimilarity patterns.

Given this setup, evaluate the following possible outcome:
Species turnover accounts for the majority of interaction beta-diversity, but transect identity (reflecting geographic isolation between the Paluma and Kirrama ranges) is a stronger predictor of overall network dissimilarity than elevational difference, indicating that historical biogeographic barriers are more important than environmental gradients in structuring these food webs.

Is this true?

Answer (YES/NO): NO